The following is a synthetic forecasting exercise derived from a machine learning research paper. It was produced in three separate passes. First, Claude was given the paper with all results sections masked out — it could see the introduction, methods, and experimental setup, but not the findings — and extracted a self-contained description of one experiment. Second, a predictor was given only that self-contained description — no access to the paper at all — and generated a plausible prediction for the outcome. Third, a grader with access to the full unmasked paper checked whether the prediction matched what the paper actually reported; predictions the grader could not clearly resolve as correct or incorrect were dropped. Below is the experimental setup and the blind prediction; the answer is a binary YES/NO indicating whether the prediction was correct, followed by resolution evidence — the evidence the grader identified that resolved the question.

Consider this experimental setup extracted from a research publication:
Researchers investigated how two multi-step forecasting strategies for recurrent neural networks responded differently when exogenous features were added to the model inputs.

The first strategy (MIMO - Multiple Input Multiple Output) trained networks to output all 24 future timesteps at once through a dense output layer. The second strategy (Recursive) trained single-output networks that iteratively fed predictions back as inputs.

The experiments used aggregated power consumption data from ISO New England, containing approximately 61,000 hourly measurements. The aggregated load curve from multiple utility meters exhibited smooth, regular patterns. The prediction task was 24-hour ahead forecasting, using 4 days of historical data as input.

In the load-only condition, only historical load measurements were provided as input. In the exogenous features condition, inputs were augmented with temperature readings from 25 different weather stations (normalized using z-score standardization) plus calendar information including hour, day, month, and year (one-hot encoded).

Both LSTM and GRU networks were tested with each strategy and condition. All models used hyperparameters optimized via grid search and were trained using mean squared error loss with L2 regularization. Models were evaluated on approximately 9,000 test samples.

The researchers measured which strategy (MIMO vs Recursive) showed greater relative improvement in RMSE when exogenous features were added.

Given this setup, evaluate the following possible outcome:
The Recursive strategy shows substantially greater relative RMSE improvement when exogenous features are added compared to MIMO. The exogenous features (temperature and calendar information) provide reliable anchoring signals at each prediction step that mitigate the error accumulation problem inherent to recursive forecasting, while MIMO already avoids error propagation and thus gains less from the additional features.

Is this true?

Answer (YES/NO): YES